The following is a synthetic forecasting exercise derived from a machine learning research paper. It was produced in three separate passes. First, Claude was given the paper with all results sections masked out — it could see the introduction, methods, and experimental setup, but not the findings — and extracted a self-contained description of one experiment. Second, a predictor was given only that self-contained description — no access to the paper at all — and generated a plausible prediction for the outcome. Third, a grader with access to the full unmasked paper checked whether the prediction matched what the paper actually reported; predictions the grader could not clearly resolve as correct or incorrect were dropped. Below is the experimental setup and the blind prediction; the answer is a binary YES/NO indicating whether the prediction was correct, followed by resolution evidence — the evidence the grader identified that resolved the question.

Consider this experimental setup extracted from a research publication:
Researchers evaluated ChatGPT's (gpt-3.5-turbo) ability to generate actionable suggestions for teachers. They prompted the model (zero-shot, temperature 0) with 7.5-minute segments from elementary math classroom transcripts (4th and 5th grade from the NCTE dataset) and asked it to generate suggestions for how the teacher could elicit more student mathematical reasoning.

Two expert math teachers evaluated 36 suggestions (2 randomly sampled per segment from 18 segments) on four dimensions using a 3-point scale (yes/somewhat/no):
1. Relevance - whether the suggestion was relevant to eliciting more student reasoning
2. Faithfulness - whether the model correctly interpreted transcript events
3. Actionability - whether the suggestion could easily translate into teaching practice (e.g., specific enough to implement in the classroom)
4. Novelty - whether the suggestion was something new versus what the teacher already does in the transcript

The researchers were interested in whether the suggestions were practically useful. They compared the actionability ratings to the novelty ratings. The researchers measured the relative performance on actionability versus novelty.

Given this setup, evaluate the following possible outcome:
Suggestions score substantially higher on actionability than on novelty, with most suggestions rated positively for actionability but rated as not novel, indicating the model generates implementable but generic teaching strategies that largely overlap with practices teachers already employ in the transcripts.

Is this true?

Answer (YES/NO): YES